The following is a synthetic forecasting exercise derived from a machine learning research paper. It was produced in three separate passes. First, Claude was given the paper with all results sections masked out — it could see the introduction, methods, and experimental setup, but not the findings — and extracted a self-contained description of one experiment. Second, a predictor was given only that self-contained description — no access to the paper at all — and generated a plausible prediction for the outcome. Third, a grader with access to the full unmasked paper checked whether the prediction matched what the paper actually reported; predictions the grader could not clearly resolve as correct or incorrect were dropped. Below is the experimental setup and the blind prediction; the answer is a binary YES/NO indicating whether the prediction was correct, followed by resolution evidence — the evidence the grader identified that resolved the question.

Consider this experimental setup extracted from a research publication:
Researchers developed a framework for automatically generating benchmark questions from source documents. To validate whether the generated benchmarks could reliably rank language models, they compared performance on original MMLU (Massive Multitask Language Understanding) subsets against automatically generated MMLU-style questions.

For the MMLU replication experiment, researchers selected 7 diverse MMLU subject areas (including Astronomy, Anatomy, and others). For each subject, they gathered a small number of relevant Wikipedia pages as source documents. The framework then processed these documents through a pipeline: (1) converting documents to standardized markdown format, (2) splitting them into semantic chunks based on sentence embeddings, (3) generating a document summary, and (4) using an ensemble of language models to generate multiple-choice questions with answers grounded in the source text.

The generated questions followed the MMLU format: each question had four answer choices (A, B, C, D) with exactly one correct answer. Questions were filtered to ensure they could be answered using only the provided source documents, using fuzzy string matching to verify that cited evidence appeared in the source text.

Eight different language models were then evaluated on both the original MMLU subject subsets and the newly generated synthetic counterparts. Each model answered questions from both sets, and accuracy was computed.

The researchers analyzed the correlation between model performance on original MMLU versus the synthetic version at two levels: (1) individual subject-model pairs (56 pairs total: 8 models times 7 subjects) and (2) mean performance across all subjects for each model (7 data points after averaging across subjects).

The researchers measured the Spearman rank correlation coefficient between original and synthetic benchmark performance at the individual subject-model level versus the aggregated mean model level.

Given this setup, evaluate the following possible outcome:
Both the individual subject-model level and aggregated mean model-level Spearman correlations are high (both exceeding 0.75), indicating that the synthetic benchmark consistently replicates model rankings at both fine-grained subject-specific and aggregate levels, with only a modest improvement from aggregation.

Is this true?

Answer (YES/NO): NO